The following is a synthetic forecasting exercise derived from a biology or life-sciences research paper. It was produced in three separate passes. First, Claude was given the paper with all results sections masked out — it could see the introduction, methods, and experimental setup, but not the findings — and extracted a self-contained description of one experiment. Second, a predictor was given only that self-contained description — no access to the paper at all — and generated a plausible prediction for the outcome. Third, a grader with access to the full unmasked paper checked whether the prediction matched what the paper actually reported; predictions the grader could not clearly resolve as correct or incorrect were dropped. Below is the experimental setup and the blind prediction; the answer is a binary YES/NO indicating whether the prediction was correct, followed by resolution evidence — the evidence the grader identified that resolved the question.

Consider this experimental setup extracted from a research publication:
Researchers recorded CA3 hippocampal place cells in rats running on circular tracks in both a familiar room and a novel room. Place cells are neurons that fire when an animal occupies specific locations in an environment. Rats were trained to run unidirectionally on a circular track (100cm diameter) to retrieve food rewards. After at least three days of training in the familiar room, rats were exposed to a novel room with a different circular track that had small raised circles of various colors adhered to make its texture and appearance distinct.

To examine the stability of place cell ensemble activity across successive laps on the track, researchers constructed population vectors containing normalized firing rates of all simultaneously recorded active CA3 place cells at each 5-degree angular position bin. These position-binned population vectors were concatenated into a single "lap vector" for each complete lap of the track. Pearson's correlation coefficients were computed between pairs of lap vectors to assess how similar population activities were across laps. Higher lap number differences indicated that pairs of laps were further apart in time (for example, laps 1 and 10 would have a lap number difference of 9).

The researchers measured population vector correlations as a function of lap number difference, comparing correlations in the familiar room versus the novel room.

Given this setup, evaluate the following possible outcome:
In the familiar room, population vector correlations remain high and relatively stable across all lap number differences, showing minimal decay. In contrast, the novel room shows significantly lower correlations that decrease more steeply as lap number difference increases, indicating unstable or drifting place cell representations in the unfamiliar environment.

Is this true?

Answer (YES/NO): YES